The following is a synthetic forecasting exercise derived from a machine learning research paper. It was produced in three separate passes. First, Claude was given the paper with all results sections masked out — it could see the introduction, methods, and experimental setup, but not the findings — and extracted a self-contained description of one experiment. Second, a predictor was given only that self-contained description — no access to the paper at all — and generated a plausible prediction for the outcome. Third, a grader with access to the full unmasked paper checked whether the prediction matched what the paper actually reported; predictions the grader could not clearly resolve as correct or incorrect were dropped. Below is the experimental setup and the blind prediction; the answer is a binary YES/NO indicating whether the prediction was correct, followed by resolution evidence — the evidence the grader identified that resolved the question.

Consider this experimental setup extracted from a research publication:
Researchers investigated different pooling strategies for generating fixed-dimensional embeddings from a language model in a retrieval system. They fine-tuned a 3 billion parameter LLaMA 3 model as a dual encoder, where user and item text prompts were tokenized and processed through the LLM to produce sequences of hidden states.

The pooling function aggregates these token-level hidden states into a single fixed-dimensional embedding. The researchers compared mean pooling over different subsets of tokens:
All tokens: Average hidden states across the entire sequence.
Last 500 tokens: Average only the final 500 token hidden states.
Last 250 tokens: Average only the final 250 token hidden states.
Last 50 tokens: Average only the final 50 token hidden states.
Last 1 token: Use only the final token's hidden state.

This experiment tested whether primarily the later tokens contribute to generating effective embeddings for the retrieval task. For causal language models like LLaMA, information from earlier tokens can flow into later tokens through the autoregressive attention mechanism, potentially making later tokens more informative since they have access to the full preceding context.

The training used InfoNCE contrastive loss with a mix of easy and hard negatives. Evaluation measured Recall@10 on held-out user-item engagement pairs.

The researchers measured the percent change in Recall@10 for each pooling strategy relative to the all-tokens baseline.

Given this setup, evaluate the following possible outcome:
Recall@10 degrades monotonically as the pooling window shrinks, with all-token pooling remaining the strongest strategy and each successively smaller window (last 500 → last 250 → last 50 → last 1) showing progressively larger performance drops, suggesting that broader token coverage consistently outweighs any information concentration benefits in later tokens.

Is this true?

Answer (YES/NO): NO